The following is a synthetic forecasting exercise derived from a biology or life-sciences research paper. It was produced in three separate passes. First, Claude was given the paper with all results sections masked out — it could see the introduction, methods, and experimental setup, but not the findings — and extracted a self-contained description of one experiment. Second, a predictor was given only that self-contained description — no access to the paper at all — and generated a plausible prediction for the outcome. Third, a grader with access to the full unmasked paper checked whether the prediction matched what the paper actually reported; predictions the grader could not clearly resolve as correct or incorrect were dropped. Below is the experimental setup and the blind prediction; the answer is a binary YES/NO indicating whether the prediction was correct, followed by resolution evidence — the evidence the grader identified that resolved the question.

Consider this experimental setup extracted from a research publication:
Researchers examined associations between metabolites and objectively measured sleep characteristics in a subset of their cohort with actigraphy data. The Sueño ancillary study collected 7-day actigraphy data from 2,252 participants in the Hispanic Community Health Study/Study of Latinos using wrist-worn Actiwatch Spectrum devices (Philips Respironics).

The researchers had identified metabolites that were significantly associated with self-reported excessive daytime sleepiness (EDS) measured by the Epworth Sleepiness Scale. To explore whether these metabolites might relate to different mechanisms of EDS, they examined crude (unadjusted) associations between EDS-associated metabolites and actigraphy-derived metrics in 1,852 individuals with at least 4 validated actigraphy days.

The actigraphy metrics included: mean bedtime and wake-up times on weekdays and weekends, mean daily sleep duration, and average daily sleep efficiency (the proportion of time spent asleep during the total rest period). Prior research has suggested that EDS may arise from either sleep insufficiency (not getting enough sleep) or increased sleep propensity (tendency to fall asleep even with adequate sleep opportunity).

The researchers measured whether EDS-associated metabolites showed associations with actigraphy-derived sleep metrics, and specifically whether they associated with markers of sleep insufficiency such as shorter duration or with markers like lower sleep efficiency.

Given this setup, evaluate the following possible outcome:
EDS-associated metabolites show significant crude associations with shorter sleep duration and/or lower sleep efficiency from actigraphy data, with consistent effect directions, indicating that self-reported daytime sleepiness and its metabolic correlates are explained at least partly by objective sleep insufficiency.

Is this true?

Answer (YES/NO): NO